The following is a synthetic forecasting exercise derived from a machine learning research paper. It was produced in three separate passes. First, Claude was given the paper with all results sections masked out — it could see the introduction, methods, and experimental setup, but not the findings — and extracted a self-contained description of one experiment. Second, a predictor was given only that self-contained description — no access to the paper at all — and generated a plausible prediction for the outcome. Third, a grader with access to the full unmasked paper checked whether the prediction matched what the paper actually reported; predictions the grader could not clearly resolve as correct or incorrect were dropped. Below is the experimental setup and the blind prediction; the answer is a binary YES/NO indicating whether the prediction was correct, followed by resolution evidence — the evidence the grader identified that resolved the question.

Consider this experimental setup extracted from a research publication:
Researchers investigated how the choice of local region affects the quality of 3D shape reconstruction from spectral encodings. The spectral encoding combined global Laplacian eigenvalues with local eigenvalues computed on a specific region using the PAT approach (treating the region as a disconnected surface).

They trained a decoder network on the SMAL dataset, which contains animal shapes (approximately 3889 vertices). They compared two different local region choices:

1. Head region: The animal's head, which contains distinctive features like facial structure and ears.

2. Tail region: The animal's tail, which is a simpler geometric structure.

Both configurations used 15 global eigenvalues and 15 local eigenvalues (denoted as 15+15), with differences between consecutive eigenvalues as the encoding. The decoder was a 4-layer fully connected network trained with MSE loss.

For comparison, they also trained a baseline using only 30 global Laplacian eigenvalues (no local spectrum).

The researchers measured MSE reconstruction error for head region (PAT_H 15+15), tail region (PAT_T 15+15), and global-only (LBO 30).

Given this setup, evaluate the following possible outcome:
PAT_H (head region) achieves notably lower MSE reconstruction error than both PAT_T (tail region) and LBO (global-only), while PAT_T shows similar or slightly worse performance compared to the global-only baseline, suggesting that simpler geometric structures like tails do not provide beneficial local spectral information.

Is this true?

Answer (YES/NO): NO